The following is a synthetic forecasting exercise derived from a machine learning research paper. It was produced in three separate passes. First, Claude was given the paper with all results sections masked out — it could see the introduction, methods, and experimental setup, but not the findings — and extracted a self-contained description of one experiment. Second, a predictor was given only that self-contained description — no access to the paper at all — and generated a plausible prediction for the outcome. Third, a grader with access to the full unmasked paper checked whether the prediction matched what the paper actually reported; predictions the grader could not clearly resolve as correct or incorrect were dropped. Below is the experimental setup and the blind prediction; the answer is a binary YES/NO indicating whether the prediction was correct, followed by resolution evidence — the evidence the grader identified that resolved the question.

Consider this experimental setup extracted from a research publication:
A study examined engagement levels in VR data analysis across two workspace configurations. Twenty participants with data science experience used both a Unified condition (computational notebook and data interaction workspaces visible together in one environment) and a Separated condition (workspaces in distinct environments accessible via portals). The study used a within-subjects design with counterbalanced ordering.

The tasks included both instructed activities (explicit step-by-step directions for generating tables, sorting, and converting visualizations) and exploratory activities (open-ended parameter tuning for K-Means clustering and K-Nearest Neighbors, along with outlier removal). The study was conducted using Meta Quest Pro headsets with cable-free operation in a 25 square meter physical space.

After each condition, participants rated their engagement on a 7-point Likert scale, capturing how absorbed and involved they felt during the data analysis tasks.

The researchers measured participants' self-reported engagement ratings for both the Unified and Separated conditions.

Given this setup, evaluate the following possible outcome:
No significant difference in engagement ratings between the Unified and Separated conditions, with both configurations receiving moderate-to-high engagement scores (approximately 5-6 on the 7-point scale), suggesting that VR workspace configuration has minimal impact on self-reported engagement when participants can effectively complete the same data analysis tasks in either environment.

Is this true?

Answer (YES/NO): NO